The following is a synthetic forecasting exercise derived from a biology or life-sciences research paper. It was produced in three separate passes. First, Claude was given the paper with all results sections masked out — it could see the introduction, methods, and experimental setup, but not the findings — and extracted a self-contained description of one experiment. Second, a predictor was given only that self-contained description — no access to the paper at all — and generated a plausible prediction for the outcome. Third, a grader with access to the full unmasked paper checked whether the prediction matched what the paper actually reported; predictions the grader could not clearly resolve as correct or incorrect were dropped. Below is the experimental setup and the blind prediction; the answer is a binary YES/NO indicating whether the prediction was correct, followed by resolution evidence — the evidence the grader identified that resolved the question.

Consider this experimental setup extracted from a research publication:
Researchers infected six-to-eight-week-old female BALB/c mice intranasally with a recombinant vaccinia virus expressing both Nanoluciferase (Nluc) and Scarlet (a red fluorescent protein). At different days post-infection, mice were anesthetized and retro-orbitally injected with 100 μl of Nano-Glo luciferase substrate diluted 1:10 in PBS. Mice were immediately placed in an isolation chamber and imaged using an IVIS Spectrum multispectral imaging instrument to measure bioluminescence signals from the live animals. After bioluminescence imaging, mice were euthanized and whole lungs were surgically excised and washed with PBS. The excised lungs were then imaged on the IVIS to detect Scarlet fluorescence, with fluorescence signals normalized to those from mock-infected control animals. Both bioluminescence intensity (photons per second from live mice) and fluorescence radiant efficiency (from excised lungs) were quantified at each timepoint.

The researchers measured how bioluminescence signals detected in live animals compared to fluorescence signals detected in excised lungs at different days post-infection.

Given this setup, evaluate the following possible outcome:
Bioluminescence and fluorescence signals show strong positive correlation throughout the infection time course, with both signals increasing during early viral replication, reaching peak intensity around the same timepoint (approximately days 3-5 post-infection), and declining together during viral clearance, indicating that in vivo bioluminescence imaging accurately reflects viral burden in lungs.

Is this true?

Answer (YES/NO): NO